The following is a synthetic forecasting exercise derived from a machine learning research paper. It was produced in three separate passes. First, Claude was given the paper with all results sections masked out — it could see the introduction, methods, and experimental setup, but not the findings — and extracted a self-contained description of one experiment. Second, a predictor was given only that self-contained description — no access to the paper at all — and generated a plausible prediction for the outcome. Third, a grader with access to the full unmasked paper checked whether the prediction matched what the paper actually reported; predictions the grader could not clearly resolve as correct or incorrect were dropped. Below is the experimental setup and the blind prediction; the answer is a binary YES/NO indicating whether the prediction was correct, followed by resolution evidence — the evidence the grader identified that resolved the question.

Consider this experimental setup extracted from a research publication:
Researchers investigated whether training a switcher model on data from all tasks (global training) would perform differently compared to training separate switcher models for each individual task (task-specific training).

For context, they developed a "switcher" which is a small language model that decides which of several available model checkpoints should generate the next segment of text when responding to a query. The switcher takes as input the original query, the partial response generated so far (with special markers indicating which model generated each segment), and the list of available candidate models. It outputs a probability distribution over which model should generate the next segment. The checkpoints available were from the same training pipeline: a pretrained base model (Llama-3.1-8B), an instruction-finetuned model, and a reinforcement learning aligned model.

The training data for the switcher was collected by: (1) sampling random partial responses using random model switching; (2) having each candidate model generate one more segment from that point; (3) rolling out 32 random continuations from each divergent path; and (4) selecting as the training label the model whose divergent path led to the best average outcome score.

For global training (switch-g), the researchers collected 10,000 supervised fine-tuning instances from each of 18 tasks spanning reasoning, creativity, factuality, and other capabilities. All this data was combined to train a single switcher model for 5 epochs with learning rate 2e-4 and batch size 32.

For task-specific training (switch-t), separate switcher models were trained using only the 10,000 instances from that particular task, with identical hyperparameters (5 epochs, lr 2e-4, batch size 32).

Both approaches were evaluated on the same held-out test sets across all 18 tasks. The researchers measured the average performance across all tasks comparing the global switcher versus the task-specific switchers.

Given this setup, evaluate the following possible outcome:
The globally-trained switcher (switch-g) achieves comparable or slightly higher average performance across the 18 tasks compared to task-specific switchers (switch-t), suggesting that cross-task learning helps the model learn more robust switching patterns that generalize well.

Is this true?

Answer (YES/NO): NO